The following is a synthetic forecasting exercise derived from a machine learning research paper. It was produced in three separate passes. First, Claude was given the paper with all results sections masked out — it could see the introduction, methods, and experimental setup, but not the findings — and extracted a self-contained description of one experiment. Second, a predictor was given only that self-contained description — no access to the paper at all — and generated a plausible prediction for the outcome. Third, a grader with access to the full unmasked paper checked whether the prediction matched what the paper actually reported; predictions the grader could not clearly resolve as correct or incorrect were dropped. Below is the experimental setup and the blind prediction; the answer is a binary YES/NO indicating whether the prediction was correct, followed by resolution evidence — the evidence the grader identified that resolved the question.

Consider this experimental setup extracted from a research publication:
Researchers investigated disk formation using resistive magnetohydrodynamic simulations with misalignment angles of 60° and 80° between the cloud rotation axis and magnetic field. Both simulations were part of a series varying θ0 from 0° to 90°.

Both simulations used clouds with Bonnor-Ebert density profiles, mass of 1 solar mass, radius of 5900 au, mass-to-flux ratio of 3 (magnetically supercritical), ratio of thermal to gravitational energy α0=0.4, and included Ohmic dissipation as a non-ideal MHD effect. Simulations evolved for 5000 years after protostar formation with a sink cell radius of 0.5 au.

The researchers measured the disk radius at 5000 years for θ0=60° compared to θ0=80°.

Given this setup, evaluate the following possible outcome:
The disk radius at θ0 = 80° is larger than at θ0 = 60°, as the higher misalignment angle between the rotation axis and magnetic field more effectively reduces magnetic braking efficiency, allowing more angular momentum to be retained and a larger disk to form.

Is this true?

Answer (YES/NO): NO